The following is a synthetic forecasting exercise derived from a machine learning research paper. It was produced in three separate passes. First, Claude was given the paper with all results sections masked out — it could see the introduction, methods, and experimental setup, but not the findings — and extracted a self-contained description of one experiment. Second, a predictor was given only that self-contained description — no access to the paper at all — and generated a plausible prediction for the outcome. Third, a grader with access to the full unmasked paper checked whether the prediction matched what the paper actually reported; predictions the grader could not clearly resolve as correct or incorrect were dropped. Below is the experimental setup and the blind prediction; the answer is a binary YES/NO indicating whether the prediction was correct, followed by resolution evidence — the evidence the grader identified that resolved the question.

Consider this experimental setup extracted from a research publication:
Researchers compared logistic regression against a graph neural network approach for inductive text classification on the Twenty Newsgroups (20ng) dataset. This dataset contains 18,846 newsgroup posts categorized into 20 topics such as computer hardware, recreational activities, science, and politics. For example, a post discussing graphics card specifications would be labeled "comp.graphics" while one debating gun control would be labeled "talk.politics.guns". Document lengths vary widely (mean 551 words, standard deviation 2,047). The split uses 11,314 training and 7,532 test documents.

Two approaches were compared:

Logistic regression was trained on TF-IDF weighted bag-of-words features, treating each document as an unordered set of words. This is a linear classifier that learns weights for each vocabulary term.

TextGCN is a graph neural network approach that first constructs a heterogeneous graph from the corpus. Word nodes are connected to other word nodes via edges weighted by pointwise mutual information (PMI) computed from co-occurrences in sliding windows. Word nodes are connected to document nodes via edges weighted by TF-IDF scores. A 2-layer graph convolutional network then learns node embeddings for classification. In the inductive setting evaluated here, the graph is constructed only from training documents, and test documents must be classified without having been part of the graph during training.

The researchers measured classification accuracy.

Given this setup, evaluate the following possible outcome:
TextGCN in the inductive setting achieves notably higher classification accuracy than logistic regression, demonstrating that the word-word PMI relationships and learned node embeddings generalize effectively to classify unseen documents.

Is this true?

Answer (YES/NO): NO